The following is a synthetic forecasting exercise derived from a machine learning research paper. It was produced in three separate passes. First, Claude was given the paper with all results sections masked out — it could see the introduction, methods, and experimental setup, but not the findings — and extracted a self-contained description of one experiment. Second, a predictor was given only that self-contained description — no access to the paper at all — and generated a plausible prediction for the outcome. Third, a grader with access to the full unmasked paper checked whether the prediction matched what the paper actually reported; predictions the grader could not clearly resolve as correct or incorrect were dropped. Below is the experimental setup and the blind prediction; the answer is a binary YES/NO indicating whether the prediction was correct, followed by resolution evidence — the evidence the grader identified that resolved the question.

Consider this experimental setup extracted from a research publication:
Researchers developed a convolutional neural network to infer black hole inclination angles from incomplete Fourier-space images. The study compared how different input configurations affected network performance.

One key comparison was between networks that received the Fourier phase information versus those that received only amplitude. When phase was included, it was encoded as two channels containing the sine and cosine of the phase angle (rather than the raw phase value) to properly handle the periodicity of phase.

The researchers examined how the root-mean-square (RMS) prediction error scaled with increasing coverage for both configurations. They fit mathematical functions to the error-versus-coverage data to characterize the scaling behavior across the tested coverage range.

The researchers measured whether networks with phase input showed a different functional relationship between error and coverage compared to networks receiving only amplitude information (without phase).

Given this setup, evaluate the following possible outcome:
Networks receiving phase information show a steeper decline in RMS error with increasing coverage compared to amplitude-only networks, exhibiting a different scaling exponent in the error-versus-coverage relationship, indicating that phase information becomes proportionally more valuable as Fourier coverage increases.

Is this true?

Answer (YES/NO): NO